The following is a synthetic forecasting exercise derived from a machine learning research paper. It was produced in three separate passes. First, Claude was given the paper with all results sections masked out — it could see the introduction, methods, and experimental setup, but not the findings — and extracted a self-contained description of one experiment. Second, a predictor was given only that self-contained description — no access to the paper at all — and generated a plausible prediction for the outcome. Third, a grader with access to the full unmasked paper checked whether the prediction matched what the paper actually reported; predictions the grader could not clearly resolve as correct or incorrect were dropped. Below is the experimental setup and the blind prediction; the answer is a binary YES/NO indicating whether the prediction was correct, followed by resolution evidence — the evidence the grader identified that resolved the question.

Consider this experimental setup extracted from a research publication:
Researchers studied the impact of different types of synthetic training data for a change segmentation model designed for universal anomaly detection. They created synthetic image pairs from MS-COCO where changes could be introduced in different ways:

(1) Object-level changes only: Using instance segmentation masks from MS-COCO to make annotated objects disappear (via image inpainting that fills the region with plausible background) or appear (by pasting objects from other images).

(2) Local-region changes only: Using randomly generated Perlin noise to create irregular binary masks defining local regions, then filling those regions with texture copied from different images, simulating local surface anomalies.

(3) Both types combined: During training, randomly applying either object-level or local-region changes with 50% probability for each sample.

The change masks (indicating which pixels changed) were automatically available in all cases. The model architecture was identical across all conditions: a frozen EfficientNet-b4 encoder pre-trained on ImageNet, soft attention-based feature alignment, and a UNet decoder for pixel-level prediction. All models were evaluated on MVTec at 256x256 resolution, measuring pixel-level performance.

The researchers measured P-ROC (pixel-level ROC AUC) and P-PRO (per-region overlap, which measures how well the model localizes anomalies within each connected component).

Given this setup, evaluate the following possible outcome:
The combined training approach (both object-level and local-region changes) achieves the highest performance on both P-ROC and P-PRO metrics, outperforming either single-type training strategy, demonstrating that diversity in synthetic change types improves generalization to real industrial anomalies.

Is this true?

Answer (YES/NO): YES